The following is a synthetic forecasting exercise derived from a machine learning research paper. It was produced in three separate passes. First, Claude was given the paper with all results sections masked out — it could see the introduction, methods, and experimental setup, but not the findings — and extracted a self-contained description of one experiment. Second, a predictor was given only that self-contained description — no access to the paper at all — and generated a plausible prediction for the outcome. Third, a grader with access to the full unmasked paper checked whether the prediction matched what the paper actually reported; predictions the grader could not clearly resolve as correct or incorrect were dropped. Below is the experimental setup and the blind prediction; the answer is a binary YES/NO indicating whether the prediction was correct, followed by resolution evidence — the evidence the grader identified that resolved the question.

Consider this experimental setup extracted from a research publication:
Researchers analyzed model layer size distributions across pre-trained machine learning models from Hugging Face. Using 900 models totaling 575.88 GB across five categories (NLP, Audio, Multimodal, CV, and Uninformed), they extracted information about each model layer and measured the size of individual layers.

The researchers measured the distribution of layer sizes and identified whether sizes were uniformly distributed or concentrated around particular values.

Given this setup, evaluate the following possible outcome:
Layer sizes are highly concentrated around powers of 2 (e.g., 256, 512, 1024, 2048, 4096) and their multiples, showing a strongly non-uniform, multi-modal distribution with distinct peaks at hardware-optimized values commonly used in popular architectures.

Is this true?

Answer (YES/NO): NO